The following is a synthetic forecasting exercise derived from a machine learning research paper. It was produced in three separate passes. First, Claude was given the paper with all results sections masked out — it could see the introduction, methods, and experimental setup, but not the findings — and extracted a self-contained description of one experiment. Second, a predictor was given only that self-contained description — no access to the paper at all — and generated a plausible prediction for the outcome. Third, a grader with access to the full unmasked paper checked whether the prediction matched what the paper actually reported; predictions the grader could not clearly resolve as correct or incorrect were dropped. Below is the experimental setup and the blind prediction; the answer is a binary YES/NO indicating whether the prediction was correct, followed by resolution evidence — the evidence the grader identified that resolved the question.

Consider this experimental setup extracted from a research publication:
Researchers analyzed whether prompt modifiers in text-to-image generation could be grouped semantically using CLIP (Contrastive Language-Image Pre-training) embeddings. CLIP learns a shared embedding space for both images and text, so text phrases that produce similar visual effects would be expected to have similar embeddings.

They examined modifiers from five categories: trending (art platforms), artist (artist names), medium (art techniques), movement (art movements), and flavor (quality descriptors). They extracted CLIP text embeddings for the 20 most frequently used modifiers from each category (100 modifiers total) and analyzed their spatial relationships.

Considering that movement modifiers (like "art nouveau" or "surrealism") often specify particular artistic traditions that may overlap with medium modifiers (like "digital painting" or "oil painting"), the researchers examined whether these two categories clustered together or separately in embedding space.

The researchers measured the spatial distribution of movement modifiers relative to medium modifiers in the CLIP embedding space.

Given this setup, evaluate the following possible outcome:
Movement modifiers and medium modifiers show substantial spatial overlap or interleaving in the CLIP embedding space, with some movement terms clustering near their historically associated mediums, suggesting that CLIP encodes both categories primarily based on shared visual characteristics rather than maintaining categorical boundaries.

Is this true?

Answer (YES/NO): YES